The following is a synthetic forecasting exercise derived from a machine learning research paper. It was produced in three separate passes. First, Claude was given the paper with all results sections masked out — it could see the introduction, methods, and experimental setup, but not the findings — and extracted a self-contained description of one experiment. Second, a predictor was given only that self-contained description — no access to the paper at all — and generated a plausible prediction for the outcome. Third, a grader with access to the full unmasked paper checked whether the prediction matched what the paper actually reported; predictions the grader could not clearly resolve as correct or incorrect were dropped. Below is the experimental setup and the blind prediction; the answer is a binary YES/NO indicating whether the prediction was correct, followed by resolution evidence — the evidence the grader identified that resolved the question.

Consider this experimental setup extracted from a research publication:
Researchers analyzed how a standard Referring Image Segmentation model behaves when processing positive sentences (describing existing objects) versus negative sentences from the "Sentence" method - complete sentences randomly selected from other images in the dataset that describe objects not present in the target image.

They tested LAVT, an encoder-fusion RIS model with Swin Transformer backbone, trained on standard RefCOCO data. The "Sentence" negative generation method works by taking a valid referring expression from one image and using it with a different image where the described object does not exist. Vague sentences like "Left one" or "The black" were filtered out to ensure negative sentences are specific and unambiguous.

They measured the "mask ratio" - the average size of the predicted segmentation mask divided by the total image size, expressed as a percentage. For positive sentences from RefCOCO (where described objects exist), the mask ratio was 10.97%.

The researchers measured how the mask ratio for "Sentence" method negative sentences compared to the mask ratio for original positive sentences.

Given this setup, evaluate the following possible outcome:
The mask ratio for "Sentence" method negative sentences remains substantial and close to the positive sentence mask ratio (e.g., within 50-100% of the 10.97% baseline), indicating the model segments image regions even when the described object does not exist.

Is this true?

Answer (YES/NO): YES